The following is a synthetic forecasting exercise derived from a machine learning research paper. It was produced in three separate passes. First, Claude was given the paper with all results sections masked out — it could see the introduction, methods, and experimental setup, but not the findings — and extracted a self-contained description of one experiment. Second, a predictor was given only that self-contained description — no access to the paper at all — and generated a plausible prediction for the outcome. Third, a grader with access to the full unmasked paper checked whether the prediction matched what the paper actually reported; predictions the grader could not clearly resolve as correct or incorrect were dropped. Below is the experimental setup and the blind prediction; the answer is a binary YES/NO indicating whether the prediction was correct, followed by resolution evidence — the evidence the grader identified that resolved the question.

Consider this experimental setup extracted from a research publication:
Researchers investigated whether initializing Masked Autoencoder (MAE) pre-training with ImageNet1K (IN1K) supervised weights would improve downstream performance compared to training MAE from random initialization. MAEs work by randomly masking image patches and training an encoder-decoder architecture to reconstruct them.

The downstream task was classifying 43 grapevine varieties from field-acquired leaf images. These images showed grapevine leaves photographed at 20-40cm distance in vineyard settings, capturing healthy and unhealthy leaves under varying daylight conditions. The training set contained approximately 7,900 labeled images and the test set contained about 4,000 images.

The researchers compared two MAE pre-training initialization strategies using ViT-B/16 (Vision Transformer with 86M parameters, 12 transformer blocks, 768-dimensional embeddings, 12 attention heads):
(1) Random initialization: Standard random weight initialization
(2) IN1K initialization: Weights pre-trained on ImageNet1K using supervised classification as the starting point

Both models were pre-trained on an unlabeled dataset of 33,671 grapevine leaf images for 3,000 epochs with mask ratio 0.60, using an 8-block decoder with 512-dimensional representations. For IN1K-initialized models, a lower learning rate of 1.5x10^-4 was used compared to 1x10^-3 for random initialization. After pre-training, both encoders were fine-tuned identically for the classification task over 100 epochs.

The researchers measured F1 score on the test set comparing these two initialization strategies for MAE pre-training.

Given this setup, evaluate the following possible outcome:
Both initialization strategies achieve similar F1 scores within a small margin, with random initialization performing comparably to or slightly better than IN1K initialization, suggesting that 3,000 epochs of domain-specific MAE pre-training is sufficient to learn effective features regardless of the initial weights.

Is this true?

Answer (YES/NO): NO